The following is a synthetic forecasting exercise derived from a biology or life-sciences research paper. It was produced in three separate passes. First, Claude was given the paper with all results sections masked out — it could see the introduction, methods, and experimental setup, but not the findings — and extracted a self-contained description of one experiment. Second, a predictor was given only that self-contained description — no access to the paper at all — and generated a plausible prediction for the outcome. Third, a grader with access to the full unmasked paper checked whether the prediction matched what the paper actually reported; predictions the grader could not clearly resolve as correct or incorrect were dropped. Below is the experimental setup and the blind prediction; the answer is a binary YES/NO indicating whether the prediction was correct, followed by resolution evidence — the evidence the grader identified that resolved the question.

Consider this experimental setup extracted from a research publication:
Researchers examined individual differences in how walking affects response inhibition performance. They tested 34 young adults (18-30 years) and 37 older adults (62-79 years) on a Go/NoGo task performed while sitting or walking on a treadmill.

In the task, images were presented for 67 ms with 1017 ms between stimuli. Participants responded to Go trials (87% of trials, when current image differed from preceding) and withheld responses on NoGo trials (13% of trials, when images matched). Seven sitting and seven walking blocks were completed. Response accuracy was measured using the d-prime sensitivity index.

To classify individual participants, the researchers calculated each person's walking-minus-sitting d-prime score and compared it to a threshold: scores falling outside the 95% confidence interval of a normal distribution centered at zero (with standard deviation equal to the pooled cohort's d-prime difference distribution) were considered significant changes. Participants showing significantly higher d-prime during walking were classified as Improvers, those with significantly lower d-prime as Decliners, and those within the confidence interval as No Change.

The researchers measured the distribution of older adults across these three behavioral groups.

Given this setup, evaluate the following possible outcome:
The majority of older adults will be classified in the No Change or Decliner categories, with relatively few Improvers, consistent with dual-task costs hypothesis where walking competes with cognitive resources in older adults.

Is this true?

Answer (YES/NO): YES